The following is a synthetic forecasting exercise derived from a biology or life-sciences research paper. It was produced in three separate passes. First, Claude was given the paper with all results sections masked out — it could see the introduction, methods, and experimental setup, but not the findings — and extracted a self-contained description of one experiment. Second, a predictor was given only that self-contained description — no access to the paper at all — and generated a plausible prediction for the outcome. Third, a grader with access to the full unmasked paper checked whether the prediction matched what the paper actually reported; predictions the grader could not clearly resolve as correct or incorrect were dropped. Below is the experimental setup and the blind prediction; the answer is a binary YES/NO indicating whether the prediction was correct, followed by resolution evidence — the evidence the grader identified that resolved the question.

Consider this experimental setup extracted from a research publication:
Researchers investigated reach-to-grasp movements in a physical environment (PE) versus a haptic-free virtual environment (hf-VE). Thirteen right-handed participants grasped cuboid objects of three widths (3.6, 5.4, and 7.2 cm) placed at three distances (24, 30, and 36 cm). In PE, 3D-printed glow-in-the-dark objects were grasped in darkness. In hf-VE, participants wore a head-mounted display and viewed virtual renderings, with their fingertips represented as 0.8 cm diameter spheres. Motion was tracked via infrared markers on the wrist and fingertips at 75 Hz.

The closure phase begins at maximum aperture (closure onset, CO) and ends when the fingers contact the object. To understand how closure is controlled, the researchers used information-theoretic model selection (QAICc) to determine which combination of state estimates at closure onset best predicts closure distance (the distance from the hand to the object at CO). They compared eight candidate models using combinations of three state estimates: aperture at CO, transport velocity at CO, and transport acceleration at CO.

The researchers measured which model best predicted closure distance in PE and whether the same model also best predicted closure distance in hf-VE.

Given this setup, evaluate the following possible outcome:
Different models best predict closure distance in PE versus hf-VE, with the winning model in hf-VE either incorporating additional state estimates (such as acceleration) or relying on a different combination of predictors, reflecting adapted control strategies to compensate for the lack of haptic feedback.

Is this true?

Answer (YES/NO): YES